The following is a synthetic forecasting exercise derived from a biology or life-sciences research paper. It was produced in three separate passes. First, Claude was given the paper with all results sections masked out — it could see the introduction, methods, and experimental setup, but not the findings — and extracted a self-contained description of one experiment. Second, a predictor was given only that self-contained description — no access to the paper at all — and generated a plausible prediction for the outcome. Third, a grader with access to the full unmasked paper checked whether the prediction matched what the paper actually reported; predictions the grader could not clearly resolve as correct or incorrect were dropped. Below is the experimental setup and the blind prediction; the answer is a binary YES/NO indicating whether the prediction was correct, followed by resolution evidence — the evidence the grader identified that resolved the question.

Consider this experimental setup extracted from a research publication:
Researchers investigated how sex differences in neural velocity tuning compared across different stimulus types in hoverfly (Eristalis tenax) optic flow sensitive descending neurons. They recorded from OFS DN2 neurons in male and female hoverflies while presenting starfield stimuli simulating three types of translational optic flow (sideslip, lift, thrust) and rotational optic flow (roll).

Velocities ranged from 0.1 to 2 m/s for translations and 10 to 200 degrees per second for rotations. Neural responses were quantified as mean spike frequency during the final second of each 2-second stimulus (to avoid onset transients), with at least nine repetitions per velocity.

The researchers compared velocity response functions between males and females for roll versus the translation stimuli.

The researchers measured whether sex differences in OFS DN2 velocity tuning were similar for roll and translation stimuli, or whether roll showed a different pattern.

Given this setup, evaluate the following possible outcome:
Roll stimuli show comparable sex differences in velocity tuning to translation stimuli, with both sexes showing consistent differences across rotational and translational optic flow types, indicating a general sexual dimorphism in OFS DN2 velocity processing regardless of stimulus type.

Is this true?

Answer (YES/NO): NO